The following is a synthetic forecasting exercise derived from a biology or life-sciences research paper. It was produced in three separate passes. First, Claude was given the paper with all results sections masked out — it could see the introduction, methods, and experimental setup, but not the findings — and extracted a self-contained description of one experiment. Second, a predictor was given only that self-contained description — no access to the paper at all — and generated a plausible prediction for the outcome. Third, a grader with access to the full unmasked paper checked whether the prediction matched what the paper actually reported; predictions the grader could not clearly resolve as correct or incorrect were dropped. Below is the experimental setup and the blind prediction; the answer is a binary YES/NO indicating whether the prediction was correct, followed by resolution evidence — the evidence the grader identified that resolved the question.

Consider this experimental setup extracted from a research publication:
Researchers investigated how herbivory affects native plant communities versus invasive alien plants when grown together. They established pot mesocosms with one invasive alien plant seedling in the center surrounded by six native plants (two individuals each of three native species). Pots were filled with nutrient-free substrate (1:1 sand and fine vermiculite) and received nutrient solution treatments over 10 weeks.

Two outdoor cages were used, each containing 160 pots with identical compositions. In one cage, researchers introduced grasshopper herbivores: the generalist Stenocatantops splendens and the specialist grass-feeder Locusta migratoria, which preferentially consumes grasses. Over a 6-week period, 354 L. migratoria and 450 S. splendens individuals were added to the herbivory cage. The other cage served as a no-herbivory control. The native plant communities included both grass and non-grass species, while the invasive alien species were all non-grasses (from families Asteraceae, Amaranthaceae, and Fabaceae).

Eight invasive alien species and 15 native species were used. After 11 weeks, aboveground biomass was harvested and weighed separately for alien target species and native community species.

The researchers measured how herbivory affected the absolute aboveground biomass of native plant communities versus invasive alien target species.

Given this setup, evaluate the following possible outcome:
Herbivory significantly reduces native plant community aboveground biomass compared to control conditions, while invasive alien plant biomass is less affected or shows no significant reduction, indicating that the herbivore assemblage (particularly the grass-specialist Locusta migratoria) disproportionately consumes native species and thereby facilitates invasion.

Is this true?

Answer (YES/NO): NO